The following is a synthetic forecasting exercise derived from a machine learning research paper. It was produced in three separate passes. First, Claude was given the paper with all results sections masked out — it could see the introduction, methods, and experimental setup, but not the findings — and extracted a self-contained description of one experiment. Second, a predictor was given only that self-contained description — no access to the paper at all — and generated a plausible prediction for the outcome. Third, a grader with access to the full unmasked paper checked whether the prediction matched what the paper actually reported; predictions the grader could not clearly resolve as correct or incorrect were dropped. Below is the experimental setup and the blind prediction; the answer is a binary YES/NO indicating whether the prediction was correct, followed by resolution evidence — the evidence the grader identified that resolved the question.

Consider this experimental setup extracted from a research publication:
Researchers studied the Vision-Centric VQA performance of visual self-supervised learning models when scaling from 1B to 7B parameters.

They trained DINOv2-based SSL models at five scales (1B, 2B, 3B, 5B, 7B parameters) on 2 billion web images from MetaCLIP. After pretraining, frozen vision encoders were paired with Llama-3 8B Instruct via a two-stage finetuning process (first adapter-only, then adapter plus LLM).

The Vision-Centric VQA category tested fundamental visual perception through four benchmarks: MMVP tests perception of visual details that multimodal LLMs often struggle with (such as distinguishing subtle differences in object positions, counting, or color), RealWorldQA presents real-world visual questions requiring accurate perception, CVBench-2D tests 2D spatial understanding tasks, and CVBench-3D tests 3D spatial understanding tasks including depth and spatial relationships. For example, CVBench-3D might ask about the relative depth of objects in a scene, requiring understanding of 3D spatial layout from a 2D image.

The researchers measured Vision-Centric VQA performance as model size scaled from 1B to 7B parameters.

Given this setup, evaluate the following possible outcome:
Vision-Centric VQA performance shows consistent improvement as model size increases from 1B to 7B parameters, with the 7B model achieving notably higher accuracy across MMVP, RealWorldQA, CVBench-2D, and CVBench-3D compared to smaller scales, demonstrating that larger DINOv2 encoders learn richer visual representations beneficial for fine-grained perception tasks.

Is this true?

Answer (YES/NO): YES